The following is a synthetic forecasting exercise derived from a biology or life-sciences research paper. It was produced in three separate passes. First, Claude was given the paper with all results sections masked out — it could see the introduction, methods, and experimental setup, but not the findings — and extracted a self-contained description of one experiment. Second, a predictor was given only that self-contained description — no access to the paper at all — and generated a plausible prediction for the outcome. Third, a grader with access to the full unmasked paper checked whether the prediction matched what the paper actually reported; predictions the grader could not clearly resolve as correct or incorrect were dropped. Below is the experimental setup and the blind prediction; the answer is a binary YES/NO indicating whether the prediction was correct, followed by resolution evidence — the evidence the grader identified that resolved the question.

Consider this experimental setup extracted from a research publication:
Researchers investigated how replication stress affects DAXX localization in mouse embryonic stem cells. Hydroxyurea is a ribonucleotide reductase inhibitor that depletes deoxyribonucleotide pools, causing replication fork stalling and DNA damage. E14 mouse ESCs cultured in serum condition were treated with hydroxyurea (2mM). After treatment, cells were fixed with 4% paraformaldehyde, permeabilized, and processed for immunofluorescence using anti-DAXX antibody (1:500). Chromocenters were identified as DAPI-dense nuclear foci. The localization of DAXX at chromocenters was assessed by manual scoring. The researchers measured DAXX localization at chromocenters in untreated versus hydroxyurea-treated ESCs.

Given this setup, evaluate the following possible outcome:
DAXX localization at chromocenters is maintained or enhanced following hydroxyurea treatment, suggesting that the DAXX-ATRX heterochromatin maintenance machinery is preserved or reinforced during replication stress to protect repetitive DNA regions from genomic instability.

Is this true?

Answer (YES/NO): YES